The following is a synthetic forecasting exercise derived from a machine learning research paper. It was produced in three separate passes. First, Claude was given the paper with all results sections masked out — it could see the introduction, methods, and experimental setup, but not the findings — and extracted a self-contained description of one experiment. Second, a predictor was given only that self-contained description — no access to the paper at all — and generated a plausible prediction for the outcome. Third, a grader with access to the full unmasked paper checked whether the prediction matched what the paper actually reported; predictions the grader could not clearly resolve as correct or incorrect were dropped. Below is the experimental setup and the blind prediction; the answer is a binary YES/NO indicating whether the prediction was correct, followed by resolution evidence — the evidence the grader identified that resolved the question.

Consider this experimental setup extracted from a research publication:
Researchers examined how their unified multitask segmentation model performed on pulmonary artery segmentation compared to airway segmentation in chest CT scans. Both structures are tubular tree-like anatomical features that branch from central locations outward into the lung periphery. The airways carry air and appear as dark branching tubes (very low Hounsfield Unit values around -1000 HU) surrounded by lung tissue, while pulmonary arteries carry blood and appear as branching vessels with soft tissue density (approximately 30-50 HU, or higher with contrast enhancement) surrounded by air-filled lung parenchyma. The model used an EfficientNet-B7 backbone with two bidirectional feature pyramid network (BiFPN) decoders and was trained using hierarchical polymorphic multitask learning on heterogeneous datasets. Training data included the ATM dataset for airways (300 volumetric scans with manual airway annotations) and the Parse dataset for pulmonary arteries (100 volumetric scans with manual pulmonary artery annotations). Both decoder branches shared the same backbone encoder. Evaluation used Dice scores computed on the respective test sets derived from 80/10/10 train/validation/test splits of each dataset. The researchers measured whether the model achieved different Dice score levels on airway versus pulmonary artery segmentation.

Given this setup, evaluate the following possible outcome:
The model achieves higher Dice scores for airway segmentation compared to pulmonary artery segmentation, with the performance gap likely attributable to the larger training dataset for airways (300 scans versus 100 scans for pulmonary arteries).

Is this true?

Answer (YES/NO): YES